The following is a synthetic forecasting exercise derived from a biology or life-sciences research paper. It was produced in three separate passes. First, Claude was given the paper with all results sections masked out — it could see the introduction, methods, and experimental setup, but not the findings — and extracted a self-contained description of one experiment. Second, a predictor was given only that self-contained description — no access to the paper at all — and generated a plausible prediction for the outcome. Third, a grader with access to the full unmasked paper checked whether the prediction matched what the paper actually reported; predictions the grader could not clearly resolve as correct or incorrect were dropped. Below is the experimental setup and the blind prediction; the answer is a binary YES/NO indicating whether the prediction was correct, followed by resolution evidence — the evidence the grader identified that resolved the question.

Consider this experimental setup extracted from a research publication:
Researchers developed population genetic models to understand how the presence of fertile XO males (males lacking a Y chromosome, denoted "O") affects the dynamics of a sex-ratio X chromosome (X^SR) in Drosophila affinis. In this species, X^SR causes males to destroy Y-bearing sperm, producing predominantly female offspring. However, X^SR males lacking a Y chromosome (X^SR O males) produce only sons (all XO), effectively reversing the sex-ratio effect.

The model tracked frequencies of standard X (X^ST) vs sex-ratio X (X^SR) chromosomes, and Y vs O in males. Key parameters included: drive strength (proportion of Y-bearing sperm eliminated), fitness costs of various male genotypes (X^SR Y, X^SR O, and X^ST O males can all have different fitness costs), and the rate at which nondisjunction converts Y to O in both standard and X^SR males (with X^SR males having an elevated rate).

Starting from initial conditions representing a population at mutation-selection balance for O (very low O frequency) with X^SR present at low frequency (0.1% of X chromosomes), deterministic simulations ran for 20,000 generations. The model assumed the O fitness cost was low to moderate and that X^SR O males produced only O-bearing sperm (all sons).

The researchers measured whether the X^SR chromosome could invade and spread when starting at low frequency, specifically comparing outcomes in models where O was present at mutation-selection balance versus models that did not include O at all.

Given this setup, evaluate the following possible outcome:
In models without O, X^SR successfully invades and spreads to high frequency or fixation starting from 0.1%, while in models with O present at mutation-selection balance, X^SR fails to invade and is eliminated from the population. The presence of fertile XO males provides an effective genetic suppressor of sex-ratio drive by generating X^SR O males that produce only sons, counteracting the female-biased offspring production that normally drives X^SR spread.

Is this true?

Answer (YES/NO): NO